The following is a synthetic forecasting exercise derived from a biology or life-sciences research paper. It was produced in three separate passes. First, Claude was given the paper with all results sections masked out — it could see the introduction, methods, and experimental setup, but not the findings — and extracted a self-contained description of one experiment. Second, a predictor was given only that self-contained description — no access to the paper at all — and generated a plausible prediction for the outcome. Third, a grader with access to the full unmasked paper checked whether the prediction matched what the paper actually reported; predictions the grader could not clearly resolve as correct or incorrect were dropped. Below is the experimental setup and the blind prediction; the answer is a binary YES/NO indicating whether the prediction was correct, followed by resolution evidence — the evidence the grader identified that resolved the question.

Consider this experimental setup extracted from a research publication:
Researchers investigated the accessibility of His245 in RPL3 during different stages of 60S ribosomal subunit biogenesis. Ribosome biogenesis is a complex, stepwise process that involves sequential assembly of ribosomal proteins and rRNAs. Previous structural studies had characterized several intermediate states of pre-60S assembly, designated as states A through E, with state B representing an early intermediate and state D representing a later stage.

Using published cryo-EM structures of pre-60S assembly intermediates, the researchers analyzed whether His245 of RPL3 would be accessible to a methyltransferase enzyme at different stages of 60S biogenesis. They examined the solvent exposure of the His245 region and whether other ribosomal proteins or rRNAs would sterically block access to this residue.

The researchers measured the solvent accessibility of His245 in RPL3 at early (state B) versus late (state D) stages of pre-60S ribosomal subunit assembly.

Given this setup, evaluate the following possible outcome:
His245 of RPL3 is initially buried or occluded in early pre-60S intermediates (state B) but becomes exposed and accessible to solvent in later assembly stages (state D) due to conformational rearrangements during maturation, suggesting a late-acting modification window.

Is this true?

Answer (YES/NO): NO